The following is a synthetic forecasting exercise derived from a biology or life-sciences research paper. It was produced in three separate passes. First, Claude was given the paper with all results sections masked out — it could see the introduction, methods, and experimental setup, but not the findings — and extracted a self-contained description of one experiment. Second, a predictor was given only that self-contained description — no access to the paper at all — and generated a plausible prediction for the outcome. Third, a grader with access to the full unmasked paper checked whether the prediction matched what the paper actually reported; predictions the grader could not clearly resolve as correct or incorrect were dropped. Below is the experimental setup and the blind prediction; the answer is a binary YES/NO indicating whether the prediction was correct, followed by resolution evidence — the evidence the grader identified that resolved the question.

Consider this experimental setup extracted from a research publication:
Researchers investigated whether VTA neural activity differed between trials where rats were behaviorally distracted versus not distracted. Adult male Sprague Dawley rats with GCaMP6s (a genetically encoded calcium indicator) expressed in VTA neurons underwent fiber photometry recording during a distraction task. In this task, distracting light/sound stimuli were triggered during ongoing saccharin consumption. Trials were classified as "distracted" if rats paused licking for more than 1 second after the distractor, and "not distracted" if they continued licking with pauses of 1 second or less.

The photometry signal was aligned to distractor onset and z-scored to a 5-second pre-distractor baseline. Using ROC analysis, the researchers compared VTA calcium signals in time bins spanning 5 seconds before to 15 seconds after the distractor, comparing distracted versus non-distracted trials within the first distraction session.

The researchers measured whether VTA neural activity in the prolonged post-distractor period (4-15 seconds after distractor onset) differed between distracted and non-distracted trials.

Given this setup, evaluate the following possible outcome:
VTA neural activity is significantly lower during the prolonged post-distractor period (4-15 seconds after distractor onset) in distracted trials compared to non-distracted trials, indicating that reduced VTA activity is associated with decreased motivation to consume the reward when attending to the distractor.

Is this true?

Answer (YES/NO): NO